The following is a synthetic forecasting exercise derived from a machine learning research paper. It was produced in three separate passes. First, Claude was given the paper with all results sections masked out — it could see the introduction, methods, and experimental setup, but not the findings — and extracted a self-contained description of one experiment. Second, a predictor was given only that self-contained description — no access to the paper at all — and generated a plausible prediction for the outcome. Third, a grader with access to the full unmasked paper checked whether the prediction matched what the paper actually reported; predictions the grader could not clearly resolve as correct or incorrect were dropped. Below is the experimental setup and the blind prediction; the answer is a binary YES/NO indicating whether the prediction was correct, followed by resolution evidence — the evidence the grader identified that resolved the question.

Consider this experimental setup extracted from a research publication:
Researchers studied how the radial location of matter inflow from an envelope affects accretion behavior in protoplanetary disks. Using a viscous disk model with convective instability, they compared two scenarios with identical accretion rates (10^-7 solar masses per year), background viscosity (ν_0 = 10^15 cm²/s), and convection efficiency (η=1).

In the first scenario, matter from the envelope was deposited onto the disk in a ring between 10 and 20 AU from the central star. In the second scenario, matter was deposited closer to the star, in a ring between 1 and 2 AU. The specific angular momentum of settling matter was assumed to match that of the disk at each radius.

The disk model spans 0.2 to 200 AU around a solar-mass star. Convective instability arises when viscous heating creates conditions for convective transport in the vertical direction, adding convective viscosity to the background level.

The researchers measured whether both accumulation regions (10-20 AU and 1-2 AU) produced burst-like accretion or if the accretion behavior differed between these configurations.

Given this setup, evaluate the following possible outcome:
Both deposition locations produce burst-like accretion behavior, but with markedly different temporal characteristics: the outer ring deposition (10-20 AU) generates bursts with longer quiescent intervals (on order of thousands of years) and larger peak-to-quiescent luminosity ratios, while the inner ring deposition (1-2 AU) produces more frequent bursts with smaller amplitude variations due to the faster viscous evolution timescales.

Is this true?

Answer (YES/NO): YES